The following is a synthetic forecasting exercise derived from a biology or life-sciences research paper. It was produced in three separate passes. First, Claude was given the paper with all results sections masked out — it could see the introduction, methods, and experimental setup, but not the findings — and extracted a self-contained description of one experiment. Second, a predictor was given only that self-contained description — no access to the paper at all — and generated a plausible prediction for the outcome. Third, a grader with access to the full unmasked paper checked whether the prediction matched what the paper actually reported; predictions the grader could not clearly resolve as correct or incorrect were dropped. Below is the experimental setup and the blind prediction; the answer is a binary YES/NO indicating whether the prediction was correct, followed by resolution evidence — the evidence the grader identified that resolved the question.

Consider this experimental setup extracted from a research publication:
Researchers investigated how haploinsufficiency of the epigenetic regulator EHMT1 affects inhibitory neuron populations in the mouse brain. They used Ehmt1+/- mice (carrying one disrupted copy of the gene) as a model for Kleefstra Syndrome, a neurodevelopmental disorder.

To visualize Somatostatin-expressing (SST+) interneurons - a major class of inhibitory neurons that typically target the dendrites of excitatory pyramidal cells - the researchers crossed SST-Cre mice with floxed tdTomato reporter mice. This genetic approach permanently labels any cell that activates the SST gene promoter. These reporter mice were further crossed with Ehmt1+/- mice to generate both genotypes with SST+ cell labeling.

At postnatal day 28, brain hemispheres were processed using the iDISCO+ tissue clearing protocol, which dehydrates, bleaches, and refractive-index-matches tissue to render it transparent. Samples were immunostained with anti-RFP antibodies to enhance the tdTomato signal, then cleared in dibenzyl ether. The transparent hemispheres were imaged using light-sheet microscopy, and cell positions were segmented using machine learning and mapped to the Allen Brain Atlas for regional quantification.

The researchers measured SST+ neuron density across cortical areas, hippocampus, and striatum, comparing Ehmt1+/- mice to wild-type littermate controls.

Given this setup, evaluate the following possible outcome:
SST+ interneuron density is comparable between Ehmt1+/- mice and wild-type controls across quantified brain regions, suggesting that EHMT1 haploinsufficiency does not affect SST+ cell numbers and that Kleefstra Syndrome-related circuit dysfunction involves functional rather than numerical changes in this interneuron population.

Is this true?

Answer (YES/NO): NO